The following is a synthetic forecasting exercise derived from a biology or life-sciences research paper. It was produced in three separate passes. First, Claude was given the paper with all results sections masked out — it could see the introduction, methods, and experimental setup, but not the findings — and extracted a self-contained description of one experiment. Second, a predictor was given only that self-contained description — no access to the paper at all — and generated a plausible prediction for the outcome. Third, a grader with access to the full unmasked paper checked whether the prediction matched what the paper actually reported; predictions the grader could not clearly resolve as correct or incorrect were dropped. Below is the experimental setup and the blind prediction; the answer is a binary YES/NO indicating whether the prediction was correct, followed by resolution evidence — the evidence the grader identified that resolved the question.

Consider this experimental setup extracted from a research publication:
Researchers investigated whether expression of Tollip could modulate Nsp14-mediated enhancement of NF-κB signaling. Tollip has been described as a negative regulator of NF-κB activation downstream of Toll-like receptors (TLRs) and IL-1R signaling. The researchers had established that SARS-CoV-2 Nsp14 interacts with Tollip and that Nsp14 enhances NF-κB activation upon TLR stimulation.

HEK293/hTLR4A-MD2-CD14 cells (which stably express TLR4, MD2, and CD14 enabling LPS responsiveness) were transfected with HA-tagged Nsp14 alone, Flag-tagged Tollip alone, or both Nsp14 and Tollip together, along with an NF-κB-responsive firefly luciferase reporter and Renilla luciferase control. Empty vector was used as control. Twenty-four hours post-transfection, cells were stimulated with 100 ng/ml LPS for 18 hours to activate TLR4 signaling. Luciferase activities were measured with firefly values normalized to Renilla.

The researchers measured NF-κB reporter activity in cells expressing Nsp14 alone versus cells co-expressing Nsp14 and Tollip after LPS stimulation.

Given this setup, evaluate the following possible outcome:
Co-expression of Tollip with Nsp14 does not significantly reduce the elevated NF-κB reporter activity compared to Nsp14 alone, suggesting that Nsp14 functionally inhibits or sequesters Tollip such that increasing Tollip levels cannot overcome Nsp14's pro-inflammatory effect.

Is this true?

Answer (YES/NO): NO